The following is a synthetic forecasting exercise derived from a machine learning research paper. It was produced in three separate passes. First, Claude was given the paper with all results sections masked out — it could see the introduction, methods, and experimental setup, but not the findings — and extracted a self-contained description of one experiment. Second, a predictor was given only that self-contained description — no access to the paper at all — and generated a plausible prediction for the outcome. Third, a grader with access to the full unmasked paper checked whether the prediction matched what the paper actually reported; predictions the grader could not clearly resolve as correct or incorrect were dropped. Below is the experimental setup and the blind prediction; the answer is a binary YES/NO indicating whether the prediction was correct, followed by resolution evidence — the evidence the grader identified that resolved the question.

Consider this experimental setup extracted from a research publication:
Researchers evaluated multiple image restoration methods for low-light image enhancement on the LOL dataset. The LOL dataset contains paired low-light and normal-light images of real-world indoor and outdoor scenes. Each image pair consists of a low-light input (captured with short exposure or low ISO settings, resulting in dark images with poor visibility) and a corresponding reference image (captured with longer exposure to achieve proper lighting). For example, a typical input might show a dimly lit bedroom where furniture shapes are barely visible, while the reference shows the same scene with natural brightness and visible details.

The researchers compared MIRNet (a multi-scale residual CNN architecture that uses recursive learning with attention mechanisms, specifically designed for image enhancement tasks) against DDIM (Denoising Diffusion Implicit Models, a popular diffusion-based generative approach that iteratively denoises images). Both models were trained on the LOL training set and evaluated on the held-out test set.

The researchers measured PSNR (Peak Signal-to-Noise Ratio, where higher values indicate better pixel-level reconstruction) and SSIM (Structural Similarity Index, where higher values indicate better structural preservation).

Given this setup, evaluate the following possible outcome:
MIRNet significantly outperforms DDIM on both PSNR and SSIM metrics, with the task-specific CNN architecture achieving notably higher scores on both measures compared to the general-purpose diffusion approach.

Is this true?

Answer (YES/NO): YES